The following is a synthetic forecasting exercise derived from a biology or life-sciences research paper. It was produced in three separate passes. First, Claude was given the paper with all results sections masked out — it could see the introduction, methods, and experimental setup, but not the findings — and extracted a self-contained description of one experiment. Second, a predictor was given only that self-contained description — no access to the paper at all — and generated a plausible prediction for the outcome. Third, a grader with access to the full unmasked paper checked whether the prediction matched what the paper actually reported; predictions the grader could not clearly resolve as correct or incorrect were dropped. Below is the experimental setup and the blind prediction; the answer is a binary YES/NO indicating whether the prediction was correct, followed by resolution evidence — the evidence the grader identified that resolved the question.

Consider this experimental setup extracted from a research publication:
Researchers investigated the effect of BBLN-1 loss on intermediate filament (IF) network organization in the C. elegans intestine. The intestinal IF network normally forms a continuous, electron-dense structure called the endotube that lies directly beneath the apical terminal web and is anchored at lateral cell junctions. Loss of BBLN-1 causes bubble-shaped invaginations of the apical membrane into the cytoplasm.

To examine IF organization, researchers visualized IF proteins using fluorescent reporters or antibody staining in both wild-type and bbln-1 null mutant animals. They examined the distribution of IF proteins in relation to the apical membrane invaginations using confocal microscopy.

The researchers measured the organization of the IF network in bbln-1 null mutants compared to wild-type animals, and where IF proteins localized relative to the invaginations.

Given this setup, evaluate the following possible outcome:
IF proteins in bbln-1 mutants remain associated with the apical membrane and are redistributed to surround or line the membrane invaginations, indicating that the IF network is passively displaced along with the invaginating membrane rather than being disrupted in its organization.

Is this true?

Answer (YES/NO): NO